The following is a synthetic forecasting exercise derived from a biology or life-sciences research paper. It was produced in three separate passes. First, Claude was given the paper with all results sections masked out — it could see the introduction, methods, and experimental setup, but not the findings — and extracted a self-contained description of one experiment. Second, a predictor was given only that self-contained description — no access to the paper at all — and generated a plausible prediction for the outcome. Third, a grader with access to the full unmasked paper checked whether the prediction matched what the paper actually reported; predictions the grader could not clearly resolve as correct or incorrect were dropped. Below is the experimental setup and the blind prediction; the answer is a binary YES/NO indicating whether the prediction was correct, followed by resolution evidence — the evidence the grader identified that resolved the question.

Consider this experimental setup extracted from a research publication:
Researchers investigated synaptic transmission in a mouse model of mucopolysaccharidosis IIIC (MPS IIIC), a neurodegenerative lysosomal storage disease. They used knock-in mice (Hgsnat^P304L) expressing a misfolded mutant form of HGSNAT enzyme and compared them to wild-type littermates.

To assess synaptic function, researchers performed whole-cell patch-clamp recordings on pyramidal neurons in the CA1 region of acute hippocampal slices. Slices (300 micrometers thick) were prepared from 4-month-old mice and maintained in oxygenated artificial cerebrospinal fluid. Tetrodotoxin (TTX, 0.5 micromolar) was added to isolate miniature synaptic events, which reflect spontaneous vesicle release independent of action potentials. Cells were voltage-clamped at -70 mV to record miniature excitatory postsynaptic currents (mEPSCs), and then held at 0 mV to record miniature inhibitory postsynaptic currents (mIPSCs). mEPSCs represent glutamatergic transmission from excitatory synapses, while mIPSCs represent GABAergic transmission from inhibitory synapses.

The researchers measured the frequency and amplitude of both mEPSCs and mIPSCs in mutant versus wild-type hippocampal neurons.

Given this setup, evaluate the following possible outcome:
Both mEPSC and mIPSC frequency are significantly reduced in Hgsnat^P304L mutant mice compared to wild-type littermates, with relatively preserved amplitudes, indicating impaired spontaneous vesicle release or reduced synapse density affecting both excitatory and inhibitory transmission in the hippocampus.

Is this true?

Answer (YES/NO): NO